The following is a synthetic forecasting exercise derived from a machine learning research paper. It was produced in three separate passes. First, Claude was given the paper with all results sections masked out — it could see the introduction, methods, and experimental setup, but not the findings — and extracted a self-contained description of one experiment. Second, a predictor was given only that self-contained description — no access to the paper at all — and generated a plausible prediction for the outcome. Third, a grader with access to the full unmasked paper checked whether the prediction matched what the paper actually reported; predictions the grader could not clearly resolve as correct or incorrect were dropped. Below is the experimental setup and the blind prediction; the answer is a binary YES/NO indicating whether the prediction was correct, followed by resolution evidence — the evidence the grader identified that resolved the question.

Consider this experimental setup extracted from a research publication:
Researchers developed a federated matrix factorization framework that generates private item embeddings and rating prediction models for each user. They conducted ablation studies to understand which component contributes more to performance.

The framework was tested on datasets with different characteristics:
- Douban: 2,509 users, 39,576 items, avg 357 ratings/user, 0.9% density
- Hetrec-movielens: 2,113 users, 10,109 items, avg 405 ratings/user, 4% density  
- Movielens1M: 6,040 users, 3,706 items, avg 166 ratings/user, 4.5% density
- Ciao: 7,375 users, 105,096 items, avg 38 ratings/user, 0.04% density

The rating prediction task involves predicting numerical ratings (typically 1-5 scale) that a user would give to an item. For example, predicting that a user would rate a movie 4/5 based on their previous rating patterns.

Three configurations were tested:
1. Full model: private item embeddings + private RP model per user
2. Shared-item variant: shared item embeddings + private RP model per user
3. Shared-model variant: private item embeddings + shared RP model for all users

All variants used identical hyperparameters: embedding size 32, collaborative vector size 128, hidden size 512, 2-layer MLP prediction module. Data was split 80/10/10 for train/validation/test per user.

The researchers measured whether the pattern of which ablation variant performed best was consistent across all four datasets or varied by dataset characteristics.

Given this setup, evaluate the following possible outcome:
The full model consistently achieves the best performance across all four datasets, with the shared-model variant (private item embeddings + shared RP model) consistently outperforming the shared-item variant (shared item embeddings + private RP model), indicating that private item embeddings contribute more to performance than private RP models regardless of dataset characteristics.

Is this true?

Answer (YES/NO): NO